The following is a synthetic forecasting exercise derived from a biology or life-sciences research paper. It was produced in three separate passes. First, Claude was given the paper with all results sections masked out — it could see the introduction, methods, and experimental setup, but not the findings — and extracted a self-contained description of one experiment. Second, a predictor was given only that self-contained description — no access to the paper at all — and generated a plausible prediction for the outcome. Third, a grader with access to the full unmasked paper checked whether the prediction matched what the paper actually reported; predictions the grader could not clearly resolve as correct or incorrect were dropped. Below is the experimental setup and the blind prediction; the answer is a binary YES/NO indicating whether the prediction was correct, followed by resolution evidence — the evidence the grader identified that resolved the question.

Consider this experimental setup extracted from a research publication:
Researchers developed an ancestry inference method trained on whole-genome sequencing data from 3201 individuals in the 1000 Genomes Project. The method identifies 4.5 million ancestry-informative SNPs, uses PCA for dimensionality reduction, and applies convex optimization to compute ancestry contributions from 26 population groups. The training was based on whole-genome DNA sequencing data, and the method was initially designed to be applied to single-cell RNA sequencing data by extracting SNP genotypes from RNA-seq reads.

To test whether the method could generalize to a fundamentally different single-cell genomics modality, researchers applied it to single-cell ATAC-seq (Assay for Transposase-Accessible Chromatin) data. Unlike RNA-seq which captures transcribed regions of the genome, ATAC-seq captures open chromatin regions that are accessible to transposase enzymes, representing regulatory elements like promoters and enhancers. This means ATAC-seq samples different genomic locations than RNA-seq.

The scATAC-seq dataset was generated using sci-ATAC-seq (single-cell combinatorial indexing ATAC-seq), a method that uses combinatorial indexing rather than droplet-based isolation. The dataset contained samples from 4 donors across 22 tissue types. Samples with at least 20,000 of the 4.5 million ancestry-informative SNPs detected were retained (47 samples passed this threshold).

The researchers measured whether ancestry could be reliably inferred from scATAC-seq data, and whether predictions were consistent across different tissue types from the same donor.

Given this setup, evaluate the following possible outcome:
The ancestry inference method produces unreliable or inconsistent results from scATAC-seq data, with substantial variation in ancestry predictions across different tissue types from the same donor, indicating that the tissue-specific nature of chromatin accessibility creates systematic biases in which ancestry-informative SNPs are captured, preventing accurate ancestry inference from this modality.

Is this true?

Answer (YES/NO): NO